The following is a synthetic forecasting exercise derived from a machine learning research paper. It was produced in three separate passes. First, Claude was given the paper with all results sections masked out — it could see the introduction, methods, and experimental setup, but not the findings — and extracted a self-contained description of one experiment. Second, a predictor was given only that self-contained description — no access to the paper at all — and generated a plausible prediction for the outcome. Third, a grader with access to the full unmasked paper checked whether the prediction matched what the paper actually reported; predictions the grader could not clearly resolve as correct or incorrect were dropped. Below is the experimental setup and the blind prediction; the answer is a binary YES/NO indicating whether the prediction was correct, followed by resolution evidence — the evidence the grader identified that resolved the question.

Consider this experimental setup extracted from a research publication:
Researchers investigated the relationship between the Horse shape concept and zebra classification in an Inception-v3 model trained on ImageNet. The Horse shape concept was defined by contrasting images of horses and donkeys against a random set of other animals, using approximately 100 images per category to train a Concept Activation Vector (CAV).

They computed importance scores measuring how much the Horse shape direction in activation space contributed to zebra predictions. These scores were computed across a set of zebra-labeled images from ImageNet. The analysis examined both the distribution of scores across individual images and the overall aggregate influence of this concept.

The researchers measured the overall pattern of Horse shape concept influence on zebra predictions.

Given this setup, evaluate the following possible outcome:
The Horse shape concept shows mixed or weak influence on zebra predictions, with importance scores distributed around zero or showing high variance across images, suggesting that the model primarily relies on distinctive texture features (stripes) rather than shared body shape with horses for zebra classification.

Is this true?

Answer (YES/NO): YES